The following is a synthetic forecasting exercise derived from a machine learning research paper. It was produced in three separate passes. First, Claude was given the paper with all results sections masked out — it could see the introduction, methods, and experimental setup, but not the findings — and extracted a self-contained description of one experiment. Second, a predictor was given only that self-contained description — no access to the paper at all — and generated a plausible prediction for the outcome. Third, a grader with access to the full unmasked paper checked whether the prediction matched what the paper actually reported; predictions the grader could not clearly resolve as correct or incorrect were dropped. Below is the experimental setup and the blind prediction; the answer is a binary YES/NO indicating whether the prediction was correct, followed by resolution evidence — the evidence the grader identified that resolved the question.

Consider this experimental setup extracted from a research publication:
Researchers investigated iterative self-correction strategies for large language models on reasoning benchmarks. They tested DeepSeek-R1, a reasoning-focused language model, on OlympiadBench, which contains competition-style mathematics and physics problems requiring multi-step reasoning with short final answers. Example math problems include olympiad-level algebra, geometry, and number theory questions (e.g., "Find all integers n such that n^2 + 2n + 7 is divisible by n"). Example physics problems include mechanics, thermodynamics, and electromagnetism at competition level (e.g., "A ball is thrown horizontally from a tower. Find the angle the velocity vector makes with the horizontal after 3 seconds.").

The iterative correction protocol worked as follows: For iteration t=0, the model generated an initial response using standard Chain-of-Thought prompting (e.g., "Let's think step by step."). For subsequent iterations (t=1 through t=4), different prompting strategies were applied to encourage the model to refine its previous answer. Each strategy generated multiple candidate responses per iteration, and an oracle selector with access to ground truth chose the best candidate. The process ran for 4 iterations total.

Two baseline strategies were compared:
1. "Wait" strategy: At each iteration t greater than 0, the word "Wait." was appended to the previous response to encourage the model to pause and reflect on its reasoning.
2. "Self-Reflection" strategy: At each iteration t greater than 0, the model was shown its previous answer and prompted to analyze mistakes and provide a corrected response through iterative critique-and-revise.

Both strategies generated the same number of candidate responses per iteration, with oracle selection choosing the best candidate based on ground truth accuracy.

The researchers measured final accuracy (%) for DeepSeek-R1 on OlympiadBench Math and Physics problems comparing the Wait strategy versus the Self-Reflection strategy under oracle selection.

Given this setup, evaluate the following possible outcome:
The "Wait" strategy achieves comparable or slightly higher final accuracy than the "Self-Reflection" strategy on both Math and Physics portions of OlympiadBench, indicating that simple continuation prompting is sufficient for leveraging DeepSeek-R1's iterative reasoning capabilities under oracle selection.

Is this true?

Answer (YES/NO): NO